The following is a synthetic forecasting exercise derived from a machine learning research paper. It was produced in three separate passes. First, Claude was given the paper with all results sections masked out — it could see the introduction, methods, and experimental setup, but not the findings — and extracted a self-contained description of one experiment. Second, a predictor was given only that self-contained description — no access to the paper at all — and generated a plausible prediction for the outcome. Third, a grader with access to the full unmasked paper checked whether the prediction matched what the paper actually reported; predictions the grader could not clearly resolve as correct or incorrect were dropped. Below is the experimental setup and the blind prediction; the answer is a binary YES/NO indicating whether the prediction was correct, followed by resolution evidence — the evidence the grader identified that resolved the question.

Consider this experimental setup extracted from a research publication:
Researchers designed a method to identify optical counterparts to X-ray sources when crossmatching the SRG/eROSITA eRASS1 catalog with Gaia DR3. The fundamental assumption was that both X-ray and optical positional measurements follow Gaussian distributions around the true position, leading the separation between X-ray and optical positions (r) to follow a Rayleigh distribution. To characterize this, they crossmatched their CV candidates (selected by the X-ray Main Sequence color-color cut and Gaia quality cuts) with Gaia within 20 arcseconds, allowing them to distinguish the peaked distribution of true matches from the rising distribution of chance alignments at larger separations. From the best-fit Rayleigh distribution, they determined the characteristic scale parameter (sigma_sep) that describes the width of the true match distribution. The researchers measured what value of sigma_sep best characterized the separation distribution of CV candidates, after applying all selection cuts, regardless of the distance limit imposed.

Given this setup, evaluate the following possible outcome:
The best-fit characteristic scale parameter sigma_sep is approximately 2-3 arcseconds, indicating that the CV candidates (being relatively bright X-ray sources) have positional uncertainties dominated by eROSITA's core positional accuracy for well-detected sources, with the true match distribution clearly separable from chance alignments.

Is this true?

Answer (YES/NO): YES